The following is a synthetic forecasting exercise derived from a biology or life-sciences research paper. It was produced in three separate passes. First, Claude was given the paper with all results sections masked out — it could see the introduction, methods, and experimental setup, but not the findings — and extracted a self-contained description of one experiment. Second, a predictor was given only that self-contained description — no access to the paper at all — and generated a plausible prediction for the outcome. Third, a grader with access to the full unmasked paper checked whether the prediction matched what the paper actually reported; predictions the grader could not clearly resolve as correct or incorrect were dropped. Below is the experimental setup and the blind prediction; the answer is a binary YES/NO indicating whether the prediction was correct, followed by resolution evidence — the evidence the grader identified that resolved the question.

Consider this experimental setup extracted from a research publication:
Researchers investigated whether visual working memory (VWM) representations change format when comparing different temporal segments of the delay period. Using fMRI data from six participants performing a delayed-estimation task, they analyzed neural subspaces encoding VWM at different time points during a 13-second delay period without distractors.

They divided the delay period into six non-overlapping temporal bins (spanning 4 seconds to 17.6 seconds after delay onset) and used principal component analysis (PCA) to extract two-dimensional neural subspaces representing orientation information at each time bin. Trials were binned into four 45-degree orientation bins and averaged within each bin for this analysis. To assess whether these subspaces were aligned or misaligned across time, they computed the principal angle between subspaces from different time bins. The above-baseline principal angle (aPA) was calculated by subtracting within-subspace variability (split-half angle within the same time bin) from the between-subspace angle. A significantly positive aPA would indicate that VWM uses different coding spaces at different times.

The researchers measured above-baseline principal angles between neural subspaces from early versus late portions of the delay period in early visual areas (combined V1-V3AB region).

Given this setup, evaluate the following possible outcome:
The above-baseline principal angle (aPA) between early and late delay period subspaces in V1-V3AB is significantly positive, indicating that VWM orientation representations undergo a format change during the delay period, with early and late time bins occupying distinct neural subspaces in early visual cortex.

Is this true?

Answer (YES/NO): YES